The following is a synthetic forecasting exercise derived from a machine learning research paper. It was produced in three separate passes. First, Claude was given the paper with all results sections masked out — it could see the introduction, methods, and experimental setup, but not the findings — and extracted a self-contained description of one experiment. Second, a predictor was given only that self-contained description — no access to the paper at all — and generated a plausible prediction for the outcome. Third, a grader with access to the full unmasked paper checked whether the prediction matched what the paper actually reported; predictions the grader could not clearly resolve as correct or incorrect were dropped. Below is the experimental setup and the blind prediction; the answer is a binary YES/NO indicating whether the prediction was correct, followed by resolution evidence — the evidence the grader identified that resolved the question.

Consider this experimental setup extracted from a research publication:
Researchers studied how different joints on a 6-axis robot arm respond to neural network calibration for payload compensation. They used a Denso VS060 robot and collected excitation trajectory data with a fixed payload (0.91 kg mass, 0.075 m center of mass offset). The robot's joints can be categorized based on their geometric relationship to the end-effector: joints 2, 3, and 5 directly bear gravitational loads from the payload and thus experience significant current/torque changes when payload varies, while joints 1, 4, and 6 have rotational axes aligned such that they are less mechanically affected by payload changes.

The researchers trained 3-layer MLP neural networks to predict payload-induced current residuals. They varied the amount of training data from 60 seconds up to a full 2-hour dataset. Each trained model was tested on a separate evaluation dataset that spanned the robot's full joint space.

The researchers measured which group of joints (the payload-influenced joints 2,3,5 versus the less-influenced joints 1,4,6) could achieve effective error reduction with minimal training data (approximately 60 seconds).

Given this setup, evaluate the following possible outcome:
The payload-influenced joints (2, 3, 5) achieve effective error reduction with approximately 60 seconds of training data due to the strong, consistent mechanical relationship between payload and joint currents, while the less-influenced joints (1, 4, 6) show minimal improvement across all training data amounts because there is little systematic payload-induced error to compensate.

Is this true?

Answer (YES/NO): NO